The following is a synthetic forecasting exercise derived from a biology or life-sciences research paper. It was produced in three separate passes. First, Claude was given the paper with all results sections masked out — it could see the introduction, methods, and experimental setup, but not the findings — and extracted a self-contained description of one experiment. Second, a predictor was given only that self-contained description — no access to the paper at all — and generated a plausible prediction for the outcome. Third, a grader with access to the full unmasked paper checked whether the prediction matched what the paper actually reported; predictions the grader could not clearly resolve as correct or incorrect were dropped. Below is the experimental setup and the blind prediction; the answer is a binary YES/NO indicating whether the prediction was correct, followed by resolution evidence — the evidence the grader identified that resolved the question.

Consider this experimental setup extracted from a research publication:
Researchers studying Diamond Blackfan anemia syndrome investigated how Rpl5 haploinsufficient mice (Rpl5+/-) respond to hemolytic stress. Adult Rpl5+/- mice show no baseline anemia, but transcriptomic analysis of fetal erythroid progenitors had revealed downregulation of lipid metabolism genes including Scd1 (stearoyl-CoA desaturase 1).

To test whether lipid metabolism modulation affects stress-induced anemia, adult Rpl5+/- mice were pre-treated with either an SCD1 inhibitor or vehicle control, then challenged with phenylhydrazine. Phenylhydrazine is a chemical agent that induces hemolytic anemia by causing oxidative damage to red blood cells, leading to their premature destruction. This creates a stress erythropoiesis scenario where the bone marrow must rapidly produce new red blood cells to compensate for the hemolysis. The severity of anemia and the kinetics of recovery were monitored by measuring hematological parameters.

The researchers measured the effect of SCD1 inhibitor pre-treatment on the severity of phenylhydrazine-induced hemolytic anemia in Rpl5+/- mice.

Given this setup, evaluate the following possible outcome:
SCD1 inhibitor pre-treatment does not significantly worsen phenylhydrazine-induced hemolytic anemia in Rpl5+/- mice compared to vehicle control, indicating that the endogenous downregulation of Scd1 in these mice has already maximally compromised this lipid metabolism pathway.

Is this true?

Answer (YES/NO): NO